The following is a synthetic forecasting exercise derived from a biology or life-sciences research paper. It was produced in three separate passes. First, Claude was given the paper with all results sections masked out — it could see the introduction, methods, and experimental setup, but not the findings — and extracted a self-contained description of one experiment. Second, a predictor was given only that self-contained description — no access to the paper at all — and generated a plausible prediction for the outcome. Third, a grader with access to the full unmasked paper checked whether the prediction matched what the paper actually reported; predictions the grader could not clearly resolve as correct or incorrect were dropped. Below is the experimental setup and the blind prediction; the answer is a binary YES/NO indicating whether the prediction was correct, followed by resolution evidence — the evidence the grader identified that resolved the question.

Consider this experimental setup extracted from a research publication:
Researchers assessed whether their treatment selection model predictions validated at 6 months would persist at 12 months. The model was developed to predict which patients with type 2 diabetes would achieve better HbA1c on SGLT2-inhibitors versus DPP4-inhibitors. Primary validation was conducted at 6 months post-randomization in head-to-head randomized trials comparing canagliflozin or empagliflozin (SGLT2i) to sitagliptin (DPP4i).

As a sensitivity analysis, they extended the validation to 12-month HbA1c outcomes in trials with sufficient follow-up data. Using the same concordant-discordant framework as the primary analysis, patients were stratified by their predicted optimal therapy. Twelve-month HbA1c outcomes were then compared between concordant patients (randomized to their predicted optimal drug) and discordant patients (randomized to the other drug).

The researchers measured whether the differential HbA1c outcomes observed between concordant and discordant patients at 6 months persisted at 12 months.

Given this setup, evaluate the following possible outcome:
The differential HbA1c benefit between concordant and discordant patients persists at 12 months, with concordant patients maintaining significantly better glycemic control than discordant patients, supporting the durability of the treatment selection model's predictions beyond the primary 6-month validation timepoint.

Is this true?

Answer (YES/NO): YES